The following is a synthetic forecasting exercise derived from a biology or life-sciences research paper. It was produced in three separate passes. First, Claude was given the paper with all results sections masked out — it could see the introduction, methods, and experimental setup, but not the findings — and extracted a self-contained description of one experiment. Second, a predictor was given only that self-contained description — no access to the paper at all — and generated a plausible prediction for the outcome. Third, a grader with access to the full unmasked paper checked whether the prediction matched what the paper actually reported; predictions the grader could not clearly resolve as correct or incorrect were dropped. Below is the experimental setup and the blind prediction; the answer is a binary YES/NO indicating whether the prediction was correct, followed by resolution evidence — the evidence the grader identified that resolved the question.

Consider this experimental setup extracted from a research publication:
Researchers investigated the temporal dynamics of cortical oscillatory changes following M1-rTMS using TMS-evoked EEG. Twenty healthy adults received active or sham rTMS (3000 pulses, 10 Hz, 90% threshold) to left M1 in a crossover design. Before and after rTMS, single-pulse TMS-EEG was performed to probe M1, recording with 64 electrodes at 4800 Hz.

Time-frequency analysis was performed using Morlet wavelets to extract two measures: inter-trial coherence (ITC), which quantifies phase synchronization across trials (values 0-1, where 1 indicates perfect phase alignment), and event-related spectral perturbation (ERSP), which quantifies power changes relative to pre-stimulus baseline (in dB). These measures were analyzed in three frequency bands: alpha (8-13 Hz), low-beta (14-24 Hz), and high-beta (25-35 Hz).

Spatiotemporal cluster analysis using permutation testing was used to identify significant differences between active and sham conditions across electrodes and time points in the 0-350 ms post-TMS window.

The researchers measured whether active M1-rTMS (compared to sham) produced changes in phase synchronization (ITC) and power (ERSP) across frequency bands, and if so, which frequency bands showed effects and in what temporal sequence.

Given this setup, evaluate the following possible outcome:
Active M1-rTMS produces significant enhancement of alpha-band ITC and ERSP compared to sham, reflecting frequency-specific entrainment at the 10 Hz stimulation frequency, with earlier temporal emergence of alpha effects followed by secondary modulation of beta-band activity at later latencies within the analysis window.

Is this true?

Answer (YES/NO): NO